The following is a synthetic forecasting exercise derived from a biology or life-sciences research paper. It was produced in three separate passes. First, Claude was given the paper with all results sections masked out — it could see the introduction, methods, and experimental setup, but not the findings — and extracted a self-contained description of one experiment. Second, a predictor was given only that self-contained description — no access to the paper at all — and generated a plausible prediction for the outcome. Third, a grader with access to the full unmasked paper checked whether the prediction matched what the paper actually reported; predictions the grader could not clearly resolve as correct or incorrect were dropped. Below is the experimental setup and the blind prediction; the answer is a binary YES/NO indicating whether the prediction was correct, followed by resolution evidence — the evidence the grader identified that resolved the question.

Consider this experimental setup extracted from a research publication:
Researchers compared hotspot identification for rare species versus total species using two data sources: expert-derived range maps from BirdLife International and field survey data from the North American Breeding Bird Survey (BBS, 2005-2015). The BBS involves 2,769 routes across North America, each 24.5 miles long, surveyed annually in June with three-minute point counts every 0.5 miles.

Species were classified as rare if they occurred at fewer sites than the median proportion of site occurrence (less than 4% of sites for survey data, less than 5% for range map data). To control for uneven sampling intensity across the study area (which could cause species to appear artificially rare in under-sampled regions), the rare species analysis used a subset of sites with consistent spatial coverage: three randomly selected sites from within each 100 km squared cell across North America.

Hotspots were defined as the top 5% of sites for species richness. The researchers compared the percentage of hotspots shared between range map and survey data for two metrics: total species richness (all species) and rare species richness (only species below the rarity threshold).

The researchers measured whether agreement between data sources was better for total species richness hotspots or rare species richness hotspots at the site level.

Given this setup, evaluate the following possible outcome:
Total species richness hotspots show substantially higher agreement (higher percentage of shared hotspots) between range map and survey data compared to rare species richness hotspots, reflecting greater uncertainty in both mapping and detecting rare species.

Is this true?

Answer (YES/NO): NO